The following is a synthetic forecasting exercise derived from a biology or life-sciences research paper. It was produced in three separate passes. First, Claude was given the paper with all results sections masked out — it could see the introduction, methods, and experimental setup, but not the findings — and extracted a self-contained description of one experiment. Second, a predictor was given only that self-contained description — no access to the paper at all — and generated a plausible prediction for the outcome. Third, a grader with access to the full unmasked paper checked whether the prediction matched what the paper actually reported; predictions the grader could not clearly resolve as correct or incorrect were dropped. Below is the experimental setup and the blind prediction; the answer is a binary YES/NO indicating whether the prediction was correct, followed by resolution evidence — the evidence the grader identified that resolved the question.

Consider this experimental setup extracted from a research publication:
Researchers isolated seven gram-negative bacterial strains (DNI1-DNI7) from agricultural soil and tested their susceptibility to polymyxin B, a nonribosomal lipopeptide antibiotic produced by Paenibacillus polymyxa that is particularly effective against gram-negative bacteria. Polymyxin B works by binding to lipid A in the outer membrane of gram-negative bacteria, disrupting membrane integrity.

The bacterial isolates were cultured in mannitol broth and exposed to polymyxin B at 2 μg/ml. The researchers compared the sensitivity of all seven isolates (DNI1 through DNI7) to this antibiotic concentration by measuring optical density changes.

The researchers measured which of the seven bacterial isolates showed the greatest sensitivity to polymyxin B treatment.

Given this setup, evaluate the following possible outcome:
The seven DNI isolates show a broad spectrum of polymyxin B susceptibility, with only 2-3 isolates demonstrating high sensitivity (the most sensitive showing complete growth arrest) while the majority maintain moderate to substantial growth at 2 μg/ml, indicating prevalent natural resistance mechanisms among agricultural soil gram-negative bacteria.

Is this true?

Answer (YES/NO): NO